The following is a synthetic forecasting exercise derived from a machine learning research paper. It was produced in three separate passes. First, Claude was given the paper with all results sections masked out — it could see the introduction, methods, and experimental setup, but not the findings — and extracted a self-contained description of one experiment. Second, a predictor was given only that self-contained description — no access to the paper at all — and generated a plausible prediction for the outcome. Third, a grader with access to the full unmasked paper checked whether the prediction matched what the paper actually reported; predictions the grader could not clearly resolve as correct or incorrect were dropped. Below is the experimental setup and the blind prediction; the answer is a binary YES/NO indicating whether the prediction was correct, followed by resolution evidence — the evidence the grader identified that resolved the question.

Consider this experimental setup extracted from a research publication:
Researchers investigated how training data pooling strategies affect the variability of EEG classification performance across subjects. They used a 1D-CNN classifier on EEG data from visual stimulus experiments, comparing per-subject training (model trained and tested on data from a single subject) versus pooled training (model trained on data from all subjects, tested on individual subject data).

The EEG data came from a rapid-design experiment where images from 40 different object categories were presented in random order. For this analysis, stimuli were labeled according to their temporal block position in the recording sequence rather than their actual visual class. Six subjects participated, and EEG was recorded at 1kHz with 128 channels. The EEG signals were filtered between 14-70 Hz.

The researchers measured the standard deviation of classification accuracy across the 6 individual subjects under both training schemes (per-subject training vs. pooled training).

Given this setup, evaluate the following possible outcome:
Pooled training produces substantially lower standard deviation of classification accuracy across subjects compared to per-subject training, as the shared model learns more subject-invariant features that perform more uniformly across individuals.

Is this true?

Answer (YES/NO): YES